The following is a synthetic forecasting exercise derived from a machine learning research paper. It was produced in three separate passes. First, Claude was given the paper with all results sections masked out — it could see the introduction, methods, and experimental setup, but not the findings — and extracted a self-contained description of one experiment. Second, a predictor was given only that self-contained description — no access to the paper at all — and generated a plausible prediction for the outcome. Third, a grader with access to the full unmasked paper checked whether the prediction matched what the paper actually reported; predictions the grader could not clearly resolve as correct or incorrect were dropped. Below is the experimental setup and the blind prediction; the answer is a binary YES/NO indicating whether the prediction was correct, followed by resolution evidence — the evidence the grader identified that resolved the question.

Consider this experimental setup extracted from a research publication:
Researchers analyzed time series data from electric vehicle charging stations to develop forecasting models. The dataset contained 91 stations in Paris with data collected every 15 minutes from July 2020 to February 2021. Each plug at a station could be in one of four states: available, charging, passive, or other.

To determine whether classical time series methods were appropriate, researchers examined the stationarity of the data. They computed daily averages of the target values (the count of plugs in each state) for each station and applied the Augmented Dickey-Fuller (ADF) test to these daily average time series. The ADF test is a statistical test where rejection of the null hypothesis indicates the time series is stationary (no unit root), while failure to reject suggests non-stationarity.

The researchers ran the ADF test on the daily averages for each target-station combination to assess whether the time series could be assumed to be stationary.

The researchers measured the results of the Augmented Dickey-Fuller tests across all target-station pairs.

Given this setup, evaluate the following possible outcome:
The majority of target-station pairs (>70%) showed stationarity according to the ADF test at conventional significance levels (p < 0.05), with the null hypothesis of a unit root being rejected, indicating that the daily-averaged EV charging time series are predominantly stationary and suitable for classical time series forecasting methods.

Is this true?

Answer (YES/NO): NO